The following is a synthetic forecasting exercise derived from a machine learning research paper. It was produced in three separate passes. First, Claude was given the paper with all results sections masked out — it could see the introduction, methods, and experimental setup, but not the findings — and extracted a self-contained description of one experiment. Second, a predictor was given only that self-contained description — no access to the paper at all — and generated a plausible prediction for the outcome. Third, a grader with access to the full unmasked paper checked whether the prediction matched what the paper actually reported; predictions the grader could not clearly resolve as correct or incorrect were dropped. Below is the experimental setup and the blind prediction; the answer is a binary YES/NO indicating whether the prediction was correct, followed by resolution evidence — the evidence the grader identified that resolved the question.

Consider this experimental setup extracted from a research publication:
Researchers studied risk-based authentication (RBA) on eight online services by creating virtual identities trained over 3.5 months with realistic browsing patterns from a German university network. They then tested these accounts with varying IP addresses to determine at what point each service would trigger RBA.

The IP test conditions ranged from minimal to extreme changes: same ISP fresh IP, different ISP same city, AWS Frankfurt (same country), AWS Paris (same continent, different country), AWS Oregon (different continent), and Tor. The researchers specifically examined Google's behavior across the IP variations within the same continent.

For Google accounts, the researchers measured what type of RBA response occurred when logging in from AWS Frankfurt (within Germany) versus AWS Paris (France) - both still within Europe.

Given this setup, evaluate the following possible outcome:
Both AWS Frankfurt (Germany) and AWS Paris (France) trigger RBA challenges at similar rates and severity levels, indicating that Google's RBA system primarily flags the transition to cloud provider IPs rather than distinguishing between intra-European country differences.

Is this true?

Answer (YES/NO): NO